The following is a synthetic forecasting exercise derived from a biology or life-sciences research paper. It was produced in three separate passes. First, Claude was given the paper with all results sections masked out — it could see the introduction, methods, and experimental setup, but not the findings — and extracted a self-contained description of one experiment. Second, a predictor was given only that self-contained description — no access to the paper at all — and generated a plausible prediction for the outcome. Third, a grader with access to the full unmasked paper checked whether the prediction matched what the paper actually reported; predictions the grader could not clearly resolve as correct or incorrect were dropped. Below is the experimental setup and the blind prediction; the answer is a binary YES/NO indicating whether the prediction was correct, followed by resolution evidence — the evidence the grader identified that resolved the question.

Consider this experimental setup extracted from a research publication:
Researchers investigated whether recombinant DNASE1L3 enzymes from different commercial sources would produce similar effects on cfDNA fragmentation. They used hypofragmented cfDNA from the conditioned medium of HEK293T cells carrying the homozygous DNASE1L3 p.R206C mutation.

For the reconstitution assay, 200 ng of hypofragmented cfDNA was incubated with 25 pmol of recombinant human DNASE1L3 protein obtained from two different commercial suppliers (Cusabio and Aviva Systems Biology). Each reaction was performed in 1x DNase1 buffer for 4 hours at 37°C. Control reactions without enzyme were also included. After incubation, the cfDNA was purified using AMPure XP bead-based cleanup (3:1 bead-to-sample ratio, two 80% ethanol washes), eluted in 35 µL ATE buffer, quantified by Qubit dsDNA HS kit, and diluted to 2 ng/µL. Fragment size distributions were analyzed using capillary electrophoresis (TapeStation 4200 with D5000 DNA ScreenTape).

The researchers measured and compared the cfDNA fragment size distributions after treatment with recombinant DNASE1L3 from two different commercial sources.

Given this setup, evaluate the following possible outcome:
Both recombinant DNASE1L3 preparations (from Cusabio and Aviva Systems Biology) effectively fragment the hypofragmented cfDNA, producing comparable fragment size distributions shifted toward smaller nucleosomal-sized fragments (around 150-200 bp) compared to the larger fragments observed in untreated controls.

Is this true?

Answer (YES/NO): YES